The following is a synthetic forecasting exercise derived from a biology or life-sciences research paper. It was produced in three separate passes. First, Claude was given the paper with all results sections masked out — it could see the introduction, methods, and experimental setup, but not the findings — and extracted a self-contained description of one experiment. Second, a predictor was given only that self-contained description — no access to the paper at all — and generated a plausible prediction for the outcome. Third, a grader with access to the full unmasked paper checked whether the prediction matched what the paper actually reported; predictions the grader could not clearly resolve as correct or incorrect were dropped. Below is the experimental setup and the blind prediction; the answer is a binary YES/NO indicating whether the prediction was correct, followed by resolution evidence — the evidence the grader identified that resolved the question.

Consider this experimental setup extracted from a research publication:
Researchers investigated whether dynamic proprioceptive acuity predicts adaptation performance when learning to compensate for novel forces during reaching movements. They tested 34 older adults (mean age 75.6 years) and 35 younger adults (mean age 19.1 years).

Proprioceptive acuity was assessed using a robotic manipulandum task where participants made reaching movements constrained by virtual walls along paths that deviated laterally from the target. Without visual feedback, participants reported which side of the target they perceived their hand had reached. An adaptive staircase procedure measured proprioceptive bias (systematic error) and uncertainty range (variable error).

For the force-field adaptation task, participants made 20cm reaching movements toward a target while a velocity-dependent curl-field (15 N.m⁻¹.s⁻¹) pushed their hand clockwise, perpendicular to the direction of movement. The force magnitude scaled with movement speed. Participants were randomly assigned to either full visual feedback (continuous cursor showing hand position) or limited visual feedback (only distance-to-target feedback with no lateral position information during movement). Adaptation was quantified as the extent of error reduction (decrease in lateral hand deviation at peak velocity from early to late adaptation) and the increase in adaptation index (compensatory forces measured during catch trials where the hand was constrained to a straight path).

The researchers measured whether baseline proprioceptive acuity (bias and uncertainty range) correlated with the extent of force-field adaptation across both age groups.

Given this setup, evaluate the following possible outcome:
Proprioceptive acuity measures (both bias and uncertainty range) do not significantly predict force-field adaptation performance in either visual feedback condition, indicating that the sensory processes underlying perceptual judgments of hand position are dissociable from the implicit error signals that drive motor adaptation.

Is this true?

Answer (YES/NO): YES